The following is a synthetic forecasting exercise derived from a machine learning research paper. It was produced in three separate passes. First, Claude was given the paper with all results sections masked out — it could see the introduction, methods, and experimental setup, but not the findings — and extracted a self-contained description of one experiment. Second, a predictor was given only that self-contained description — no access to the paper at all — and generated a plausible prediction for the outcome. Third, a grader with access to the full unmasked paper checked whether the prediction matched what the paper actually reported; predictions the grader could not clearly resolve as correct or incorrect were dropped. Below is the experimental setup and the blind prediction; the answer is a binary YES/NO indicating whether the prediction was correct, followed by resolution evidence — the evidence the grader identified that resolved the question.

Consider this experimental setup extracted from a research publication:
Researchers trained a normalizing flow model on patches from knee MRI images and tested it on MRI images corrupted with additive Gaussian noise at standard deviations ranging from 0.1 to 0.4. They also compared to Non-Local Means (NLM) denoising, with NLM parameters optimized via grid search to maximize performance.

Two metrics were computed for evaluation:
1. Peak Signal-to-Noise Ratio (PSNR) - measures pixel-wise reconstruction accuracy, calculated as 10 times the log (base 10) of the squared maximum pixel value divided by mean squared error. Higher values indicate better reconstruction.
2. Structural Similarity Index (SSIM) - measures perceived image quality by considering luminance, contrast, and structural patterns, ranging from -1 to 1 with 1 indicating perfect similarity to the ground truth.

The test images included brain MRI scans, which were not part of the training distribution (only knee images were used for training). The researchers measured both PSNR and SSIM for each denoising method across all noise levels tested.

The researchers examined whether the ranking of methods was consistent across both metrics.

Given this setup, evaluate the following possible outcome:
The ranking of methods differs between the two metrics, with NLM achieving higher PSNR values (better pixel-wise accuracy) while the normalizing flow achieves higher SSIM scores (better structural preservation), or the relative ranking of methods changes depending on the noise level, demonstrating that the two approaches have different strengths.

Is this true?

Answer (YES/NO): NO